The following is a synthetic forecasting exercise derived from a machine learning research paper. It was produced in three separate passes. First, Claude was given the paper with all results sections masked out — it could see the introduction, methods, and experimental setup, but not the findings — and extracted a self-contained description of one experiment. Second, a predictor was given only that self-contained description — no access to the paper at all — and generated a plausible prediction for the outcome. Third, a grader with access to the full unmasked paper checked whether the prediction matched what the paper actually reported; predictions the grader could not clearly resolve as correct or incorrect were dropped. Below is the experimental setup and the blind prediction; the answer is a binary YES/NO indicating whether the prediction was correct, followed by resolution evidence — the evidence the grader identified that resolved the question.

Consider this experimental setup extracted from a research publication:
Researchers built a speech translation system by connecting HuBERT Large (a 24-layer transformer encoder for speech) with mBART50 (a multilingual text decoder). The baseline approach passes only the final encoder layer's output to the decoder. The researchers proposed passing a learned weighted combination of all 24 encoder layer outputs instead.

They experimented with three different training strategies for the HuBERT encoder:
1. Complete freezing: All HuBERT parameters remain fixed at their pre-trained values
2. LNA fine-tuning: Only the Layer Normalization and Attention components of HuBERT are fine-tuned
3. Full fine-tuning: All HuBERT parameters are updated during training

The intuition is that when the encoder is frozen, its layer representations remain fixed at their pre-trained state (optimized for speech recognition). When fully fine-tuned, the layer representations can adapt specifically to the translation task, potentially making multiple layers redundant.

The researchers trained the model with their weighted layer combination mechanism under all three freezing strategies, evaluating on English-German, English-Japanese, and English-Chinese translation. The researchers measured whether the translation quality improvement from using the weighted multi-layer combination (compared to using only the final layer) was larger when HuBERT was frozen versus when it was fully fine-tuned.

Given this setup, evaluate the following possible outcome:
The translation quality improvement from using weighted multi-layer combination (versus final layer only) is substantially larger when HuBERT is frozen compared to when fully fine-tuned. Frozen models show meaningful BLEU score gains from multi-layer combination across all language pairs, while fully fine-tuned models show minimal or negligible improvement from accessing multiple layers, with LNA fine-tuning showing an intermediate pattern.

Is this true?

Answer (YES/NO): NO